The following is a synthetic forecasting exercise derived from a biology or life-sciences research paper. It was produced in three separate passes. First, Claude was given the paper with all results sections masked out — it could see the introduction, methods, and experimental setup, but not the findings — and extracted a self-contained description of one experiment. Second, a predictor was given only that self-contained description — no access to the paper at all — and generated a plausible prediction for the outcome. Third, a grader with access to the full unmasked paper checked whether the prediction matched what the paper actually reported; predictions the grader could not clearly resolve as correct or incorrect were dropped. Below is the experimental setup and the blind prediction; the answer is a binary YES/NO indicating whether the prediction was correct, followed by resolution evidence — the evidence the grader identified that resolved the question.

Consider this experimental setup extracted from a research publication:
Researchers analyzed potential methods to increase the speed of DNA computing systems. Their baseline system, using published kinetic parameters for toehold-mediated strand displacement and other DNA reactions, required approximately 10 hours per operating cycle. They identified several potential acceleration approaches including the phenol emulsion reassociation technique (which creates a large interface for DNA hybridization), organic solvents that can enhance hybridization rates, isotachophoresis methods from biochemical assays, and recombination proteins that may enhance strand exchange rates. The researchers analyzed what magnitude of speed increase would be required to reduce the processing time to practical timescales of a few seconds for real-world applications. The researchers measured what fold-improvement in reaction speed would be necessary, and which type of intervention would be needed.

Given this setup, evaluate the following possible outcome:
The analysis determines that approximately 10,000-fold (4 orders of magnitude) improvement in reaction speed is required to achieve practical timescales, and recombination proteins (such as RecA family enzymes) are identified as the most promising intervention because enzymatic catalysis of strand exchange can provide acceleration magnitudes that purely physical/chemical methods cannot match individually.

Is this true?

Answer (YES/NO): NO